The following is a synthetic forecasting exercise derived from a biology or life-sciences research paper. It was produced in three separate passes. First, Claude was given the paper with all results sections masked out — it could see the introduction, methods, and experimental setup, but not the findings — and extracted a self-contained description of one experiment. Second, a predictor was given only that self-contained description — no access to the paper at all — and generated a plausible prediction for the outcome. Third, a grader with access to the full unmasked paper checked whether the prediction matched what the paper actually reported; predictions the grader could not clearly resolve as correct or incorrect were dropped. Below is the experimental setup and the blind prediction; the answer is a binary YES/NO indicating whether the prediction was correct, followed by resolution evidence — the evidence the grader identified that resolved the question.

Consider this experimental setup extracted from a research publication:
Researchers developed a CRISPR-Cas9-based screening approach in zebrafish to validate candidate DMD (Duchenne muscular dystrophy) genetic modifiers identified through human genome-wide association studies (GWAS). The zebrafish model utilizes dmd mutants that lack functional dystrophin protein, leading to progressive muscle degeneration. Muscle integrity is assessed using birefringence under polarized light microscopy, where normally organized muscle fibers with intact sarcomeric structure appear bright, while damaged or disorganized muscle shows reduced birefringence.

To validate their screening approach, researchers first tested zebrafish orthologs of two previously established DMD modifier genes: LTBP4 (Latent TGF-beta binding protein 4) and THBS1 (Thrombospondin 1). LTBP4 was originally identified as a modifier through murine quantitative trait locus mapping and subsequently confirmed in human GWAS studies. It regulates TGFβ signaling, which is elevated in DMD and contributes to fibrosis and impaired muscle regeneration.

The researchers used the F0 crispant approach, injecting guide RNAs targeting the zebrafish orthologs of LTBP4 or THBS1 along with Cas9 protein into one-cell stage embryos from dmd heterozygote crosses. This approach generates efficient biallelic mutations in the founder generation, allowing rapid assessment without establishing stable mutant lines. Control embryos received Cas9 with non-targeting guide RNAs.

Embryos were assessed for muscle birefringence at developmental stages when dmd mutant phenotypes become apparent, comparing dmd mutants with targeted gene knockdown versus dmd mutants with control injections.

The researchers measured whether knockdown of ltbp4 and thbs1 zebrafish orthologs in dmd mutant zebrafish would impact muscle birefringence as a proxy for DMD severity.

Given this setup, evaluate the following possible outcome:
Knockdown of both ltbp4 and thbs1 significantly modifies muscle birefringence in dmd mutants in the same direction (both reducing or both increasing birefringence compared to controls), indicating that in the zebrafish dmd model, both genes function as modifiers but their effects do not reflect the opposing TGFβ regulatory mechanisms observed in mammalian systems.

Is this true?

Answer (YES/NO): YES